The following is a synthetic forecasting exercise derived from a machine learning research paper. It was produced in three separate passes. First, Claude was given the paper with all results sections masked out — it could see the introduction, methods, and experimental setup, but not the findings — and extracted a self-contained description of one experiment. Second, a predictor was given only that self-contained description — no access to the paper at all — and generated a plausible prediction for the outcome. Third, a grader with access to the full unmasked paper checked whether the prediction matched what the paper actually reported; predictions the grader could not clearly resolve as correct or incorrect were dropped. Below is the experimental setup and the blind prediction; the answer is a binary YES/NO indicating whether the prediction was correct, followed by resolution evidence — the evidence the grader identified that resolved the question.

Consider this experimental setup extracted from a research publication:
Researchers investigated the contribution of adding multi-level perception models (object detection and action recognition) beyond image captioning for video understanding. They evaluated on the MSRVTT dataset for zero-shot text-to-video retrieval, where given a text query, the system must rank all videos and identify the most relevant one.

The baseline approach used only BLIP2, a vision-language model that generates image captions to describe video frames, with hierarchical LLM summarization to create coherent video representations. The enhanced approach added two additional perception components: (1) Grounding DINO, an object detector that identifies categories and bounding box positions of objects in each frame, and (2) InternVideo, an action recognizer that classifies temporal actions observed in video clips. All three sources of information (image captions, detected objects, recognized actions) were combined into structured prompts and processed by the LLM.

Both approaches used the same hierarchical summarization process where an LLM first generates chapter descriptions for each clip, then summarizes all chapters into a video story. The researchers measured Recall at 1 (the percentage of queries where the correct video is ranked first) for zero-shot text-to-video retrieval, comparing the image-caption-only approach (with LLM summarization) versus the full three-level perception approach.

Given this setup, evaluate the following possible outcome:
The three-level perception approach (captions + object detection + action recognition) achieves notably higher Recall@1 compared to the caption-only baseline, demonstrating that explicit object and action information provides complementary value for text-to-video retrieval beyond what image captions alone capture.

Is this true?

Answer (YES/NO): YES